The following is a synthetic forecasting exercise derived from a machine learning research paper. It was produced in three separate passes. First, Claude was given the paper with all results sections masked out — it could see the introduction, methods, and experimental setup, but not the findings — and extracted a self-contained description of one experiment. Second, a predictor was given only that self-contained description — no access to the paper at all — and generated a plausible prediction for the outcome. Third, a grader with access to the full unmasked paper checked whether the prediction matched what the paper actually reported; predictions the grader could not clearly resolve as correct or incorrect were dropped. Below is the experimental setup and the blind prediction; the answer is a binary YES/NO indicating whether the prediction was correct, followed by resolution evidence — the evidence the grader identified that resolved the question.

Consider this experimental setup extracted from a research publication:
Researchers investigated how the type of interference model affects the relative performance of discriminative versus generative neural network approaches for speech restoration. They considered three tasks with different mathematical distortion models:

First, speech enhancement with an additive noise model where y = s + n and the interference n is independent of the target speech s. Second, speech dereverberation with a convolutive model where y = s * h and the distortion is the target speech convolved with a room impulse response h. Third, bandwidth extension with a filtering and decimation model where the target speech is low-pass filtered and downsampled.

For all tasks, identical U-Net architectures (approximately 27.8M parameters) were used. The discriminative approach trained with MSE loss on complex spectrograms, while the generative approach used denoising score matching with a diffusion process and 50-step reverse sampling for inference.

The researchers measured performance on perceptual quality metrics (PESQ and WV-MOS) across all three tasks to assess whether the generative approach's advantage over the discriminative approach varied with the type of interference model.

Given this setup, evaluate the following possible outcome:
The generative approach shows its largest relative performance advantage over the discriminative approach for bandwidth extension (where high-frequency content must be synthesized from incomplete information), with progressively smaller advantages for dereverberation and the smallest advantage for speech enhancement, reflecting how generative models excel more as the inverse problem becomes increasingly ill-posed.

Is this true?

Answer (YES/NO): YES